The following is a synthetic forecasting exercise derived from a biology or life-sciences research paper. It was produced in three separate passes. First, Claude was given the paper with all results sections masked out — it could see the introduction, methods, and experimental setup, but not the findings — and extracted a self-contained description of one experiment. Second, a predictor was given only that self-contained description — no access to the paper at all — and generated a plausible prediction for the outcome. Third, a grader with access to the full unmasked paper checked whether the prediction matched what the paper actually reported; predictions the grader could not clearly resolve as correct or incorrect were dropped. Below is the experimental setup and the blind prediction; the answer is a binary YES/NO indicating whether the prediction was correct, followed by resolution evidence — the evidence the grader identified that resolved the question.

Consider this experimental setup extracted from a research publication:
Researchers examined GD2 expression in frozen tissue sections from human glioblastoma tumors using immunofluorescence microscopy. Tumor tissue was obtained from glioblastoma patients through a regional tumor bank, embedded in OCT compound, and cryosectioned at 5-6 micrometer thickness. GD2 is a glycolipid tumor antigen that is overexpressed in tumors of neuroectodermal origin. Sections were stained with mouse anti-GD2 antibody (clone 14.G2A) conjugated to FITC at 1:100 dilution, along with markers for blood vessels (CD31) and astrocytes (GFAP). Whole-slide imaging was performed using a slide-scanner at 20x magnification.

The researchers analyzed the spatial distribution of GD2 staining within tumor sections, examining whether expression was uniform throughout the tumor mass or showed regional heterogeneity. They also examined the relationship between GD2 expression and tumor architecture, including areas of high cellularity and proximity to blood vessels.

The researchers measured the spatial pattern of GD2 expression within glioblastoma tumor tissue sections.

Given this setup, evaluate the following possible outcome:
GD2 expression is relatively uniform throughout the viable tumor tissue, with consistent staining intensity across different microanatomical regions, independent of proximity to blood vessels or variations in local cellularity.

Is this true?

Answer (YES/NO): NO